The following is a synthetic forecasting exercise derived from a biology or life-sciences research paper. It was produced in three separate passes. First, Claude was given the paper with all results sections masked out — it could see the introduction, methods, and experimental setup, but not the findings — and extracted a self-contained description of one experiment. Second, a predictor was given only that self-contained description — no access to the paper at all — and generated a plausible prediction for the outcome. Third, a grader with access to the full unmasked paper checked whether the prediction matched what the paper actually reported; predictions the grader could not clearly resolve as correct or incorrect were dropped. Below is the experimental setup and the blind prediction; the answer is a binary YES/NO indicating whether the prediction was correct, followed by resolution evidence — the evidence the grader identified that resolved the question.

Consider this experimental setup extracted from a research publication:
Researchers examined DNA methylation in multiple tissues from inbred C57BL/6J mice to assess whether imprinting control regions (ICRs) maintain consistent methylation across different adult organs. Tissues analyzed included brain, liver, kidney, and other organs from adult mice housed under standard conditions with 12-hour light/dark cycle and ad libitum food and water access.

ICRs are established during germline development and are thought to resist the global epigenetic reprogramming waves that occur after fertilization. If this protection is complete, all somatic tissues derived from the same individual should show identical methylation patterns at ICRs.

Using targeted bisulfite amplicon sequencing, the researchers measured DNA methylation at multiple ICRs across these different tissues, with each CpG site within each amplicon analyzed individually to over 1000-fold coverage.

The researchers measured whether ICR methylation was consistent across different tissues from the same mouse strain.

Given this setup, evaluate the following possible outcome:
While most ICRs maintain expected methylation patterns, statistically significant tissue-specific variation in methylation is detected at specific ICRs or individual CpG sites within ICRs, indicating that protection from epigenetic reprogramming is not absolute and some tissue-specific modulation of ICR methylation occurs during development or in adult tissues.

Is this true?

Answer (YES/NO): NO